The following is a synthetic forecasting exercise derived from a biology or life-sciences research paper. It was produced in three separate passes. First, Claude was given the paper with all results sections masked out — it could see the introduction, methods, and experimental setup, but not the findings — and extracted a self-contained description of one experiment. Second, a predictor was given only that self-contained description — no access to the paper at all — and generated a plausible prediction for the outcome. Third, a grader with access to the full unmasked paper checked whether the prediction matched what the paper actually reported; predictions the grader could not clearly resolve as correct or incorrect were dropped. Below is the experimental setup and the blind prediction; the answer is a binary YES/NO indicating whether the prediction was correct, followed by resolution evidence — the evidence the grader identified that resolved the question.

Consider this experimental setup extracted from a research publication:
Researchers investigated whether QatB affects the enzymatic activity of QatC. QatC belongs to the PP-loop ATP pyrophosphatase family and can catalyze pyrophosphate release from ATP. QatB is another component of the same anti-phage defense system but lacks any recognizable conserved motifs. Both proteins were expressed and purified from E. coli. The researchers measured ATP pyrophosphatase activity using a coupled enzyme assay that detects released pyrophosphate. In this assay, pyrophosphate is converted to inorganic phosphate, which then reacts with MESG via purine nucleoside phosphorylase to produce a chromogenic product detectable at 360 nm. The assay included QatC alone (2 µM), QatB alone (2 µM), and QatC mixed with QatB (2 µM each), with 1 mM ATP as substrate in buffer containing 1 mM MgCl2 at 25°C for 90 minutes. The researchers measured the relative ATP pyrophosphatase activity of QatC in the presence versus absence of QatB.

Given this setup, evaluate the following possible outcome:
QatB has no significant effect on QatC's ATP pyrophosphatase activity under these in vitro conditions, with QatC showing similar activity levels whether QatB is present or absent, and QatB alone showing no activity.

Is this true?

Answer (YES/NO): YES